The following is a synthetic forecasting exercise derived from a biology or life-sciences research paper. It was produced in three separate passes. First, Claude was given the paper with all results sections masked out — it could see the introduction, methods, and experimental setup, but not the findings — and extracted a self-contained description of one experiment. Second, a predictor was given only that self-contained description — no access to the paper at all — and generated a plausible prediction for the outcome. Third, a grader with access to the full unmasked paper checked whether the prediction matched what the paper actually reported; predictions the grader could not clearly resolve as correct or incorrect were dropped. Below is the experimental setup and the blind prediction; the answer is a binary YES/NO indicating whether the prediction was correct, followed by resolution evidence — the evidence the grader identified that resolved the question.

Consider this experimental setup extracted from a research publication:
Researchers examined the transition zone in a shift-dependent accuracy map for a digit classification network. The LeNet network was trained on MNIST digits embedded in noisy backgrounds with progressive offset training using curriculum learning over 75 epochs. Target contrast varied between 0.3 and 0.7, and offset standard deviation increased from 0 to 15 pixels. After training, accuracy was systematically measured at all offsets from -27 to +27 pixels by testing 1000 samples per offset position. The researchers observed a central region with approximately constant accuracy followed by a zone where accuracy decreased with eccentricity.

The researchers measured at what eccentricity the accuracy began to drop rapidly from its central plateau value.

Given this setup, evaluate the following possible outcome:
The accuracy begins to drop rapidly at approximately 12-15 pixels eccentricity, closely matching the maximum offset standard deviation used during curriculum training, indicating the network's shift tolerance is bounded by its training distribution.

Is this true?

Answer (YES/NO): NO